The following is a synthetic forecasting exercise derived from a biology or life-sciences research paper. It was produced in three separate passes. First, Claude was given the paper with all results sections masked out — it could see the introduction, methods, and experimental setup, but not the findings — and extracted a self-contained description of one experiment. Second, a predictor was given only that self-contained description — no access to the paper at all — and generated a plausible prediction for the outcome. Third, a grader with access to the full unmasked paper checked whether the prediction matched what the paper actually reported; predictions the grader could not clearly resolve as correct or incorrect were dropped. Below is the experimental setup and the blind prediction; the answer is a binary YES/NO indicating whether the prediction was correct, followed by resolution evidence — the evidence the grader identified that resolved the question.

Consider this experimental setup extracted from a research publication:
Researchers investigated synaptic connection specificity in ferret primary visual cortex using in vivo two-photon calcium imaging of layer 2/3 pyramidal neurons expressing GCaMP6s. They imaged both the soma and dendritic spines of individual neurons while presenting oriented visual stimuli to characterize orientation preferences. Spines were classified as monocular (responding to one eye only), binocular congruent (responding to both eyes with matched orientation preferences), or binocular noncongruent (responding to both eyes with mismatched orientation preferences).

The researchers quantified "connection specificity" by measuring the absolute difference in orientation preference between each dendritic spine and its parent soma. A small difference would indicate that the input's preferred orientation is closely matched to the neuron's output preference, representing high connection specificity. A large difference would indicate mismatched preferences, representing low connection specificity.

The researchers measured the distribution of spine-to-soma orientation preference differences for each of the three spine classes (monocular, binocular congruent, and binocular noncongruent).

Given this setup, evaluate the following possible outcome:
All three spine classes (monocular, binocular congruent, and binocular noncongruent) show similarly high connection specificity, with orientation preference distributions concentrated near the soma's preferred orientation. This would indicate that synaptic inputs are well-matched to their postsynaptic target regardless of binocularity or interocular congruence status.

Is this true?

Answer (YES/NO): NO